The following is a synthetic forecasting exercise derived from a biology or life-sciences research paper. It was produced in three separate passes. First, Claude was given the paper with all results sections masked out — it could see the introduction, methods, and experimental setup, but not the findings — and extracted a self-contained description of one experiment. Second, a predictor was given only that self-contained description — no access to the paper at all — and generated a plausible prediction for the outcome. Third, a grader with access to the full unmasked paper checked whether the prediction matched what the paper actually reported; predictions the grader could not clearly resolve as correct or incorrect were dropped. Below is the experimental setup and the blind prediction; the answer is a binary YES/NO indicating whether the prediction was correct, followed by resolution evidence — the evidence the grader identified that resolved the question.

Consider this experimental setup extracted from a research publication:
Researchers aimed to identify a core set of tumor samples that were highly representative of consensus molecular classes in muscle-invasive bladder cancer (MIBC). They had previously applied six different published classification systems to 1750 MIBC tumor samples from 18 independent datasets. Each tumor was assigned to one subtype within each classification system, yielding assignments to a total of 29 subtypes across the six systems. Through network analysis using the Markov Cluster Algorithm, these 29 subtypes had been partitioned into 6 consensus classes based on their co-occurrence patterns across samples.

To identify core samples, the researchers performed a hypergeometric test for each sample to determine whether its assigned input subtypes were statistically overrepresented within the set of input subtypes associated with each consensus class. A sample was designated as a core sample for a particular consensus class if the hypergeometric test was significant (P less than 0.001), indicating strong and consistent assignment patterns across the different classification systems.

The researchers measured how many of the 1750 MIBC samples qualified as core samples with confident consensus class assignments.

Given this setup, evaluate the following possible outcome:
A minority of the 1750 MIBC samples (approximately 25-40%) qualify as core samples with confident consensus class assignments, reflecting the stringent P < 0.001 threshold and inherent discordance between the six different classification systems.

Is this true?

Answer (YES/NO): NO